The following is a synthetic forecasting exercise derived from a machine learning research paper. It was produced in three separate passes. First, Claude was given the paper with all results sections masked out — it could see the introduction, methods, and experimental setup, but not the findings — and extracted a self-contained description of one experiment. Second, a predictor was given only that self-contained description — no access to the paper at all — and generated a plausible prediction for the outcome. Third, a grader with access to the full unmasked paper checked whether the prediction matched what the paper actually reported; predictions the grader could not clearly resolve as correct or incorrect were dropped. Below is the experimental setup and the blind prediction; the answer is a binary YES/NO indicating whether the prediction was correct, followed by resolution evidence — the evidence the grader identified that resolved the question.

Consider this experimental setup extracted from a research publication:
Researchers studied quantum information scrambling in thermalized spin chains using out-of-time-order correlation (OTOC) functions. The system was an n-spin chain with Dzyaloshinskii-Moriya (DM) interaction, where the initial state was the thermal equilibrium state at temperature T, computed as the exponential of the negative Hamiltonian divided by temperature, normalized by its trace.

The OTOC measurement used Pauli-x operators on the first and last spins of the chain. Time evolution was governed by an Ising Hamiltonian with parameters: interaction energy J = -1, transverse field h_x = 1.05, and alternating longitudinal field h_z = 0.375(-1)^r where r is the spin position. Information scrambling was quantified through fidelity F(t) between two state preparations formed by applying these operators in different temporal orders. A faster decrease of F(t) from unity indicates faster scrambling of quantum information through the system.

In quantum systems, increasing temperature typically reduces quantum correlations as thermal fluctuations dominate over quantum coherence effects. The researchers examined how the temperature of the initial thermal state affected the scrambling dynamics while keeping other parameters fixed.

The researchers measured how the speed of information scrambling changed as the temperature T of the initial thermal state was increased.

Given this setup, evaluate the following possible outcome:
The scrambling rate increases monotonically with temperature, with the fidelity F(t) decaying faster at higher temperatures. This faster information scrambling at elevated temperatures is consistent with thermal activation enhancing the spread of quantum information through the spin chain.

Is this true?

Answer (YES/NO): NO